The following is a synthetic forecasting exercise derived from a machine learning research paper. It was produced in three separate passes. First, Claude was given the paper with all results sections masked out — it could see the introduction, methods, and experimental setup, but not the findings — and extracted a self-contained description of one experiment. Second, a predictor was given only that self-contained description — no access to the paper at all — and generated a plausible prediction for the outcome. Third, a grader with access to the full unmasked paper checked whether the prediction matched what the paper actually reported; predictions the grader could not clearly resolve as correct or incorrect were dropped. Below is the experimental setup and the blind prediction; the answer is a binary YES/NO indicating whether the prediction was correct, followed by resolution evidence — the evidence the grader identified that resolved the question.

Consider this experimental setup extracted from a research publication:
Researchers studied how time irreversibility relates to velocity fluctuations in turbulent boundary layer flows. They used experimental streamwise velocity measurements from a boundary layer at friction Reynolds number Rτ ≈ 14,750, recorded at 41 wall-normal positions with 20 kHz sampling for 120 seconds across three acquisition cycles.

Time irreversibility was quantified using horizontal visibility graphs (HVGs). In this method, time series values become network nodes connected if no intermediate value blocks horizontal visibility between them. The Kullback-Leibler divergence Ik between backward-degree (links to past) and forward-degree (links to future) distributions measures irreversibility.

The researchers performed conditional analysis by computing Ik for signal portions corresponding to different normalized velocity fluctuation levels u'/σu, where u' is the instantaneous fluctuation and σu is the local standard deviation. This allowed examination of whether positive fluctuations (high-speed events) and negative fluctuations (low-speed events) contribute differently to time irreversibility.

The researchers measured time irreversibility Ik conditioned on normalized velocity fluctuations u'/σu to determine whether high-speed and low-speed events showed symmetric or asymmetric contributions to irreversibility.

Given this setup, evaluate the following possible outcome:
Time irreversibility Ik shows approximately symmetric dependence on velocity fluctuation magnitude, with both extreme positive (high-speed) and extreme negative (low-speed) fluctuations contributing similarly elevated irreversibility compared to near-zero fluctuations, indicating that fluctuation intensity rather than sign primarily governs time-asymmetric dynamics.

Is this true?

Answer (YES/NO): NO